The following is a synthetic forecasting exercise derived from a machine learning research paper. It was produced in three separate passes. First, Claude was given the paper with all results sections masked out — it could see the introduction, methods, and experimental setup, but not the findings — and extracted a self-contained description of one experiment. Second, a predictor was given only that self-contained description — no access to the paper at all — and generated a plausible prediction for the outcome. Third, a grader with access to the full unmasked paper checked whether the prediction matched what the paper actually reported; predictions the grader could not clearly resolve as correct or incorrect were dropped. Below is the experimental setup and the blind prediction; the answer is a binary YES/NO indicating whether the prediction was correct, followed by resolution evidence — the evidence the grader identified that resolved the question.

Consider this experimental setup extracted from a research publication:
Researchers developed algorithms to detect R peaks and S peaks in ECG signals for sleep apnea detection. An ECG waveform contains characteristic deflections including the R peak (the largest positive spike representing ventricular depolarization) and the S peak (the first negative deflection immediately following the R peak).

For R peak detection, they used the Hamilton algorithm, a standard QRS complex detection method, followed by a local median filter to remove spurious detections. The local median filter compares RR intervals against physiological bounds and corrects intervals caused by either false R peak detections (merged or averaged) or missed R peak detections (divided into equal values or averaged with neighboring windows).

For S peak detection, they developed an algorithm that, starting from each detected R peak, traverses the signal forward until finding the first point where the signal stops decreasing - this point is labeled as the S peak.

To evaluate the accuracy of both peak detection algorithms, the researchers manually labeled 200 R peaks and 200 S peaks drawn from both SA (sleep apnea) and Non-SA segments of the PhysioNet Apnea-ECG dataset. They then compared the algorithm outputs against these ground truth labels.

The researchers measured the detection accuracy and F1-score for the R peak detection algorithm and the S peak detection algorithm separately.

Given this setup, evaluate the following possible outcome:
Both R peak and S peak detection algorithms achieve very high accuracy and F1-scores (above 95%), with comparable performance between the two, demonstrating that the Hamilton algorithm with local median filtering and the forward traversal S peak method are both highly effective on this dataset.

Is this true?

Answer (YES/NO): YES